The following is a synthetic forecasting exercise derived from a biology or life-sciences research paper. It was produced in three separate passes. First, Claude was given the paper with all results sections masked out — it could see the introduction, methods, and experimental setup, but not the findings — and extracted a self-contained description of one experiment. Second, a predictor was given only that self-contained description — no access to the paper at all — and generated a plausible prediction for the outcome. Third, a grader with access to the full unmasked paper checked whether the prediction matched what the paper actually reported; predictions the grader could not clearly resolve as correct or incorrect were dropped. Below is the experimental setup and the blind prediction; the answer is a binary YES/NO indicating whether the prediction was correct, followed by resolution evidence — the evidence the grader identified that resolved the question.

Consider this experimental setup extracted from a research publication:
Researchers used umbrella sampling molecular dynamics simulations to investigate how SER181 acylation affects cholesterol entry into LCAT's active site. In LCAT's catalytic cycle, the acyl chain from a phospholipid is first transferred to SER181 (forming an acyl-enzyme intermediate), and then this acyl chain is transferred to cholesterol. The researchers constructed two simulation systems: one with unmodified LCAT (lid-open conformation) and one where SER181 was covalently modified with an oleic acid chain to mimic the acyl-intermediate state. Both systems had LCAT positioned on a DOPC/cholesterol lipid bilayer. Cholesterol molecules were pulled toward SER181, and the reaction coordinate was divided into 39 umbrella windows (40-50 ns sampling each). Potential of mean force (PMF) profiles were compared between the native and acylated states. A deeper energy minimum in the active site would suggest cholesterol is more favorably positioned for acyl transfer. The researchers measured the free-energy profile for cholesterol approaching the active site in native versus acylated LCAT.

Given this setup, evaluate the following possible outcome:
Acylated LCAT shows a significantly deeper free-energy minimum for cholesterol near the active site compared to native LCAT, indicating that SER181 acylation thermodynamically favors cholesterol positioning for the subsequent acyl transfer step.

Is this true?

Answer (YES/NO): YES